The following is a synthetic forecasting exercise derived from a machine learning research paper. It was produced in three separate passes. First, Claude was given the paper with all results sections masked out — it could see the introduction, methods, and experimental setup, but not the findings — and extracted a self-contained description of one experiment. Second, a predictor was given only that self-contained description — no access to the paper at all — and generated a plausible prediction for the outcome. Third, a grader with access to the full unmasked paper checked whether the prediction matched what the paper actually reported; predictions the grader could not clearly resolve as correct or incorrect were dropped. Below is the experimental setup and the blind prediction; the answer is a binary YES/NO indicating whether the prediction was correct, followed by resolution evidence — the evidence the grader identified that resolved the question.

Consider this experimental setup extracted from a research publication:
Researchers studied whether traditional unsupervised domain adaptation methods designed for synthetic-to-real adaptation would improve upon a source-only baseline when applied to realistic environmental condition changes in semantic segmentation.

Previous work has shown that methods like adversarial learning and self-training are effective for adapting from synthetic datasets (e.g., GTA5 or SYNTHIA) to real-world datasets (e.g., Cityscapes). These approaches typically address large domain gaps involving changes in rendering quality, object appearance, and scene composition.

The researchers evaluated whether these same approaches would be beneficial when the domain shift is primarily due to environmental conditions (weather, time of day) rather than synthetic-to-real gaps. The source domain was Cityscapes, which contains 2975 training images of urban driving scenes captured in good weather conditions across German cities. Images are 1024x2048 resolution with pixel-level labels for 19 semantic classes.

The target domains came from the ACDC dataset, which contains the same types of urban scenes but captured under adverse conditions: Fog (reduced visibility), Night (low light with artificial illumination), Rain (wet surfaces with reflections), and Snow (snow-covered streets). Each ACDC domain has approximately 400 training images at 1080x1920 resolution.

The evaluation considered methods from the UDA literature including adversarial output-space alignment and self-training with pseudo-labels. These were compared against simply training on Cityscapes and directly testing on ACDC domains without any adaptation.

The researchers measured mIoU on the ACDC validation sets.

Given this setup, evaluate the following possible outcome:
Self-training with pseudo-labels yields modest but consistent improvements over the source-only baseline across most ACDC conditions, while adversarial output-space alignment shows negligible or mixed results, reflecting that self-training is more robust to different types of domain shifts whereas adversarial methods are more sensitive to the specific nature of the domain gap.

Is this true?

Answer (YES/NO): NO